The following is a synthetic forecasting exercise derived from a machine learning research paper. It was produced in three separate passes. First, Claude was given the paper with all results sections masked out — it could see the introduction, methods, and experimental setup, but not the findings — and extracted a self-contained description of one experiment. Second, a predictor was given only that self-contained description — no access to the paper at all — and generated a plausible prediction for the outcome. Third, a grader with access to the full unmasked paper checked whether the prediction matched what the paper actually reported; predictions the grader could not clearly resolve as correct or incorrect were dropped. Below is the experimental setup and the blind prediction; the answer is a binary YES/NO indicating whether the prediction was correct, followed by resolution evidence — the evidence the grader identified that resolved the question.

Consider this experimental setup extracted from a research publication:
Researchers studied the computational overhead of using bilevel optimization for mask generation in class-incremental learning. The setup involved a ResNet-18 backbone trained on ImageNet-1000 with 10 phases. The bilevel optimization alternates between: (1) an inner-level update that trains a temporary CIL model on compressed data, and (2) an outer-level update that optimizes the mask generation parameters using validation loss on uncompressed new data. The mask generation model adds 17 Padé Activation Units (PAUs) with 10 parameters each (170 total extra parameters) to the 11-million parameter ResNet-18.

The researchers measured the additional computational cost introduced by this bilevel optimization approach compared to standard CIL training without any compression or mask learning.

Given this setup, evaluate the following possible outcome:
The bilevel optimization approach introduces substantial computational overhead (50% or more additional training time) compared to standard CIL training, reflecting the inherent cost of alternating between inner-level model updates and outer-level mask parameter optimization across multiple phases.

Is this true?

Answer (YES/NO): YES